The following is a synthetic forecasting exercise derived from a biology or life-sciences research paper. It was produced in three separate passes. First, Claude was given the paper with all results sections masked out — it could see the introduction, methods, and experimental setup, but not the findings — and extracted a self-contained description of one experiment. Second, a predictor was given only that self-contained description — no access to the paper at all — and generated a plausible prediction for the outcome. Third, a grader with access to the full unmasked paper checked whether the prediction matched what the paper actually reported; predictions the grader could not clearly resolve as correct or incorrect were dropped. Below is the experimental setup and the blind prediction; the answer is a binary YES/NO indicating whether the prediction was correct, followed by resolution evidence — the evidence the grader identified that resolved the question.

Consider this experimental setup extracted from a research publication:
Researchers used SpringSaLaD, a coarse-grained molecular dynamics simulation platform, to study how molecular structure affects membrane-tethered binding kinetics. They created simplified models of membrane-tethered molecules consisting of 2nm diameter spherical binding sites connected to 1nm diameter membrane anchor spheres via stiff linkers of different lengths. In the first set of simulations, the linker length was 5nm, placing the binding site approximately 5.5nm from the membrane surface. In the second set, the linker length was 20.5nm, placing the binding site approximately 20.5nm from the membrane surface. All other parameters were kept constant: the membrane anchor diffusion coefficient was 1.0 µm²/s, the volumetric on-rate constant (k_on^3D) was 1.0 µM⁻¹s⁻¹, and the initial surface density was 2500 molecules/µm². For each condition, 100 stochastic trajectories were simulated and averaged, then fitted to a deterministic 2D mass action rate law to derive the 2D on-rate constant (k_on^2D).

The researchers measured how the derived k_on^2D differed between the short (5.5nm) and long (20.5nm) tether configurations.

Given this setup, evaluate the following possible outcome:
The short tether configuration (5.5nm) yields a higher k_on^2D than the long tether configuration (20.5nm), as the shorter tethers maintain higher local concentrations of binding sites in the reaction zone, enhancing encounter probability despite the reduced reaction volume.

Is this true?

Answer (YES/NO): YES